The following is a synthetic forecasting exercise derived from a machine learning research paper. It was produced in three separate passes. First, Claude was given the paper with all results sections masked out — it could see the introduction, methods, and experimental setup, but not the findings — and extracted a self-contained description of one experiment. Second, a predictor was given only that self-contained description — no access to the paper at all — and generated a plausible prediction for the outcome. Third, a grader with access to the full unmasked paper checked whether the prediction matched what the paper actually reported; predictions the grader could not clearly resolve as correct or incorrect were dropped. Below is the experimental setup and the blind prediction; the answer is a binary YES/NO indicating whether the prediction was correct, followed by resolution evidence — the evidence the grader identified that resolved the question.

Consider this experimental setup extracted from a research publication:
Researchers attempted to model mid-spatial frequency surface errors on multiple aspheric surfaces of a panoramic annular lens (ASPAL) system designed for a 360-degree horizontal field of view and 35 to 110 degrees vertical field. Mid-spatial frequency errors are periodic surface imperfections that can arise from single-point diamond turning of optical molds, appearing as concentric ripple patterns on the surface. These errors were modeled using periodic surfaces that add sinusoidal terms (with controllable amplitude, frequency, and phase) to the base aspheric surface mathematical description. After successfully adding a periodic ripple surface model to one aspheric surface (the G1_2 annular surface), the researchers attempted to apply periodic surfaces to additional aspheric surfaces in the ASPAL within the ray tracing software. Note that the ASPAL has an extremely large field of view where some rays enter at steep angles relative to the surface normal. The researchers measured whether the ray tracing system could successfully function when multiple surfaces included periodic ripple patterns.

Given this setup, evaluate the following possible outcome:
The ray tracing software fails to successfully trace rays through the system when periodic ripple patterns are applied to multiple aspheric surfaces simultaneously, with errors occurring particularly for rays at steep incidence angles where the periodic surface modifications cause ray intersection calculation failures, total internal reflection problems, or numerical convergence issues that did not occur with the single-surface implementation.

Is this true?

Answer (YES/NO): YES